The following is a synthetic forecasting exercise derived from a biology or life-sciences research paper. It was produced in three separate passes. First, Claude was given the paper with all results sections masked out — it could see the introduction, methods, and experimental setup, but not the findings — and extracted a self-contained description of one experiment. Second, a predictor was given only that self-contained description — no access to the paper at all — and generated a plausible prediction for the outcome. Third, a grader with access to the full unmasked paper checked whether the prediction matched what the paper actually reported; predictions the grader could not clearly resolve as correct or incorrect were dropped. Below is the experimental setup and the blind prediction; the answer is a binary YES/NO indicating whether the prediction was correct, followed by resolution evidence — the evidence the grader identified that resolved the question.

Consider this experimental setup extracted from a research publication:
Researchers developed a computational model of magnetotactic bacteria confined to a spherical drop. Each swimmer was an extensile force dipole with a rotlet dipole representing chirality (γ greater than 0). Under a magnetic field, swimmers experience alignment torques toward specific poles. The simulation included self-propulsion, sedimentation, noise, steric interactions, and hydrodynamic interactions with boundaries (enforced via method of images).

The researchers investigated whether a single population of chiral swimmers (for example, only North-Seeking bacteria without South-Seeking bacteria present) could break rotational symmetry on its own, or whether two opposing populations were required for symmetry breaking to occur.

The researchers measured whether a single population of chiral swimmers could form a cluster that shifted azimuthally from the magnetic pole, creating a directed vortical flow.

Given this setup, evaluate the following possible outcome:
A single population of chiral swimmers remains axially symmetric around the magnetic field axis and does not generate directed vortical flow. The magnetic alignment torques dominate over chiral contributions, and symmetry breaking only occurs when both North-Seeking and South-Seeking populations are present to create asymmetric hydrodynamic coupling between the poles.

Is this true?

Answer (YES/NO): NO